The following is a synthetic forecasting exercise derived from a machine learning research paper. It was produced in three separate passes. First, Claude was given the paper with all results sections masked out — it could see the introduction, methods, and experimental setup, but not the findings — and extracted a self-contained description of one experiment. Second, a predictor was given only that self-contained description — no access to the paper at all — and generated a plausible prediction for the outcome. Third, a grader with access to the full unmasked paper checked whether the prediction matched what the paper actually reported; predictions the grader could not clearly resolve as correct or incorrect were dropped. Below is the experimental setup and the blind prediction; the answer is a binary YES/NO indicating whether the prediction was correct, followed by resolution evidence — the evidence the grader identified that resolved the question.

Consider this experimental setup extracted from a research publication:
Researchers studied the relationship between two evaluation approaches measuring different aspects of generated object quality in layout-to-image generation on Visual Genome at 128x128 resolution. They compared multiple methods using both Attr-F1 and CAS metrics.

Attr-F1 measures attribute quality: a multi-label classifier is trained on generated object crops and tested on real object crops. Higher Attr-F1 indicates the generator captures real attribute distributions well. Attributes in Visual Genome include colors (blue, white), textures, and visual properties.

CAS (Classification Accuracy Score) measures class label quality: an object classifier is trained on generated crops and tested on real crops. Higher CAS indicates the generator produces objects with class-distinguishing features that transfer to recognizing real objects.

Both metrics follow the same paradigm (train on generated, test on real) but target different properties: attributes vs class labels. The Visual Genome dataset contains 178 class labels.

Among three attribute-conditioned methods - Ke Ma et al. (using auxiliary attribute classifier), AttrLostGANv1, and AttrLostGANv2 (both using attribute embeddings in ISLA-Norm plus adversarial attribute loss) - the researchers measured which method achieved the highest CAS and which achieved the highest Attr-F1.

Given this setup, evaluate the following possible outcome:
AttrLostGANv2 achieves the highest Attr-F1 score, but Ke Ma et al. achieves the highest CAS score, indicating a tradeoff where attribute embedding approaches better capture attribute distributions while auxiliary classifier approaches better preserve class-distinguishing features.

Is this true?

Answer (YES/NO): YES